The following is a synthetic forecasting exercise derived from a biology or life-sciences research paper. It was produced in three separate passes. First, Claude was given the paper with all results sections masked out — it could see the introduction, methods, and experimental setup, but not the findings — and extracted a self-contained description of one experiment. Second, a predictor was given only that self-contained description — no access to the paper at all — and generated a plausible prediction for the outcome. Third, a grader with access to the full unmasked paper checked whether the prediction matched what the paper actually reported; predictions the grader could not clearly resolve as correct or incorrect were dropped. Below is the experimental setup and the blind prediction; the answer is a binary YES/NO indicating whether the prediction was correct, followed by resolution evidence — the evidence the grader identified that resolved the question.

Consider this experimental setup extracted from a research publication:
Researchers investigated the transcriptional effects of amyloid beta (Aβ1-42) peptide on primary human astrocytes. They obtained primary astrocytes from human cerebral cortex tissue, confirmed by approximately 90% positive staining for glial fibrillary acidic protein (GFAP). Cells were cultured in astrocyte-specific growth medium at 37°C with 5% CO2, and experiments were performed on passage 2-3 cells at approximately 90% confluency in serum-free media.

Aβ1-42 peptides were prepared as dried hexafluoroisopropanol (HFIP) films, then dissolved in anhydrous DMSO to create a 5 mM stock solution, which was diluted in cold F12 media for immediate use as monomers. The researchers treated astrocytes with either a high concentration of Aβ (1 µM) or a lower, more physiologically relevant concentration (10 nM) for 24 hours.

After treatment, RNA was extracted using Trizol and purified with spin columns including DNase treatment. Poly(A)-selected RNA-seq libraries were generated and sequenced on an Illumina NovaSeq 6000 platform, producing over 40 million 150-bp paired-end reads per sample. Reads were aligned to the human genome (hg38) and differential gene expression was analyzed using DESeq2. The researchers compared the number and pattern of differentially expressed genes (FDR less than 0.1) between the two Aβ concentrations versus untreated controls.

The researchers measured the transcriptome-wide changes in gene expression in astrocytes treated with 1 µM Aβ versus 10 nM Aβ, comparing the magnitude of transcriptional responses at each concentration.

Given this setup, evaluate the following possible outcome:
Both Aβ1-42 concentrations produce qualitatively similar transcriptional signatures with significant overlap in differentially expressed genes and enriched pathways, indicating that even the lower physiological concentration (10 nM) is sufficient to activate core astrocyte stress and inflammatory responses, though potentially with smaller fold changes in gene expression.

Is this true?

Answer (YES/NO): NO